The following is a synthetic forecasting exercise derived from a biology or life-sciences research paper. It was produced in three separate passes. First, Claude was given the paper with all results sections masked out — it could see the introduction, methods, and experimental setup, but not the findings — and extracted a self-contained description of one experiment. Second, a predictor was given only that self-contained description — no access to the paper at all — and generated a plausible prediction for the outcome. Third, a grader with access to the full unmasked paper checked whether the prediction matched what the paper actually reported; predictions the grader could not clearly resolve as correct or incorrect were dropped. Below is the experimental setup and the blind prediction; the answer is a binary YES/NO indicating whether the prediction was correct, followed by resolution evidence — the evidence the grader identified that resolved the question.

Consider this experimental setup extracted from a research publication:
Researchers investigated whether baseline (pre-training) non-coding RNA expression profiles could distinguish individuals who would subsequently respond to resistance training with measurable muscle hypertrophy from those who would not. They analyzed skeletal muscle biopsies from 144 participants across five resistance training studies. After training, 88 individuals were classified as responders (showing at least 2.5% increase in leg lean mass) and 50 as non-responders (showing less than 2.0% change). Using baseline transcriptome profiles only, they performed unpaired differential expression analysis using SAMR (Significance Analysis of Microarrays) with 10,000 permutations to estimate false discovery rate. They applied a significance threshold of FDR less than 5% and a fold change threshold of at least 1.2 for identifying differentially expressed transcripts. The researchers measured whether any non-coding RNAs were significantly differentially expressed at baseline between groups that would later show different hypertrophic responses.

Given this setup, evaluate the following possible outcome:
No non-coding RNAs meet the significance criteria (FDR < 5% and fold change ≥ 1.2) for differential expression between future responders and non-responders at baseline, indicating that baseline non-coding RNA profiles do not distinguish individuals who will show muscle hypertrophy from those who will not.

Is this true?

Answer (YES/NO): NO